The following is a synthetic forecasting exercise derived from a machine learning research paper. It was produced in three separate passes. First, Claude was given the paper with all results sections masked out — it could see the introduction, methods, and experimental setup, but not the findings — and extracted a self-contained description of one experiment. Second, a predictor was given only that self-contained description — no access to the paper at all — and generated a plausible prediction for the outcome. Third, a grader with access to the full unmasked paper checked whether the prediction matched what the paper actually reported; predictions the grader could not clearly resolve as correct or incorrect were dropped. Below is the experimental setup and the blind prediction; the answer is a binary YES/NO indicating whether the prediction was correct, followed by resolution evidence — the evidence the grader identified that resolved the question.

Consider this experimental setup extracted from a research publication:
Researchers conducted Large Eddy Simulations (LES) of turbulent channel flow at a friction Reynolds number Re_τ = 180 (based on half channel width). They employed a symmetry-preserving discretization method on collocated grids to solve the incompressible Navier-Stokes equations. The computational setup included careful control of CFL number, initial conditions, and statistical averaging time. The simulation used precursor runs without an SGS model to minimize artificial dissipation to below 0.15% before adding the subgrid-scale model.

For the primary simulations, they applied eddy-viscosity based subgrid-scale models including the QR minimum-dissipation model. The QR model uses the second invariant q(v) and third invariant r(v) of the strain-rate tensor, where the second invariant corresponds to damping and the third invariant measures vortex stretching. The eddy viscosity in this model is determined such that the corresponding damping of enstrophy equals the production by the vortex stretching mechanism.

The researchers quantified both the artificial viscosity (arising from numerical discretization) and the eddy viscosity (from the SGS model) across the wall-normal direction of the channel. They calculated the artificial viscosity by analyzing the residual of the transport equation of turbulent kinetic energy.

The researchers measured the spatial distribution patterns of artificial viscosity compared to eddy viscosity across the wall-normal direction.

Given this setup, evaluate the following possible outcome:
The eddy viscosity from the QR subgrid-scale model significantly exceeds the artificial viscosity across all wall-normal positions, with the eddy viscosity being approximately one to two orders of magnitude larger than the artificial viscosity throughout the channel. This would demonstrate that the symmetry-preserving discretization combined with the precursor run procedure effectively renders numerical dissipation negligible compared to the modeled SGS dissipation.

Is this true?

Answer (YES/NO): NO